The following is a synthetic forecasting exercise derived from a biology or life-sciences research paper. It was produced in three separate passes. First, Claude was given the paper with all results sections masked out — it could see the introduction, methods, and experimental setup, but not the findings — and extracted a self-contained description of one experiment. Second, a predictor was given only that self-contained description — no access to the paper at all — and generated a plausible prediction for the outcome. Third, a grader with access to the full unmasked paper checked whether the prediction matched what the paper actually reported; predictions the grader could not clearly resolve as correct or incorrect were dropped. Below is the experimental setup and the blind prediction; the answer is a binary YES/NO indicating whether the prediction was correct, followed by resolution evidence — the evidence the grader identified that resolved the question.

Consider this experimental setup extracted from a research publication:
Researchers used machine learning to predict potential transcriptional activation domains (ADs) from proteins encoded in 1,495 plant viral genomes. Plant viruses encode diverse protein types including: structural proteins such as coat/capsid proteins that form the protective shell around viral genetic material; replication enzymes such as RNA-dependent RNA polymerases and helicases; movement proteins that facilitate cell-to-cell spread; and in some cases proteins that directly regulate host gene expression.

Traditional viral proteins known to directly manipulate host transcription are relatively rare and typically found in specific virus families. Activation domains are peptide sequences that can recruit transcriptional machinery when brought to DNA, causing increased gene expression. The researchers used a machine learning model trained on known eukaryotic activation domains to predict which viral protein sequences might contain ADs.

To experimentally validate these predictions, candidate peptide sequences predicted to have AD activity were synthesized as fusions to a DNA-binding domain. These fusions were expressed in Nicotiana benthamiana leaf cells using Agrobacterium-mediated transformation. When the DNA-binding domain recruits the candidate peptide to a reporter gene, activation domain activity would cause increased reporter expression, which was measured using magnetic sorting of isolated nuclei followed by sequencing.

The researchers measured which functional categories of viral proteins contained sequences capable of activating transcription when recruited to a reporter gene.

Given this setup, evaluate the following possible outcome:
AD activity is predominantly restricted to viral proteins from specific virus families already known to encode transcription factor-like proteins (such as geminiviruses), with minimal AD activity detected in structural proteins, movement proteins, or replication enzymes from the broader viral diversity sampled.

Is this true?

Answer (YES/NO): NO